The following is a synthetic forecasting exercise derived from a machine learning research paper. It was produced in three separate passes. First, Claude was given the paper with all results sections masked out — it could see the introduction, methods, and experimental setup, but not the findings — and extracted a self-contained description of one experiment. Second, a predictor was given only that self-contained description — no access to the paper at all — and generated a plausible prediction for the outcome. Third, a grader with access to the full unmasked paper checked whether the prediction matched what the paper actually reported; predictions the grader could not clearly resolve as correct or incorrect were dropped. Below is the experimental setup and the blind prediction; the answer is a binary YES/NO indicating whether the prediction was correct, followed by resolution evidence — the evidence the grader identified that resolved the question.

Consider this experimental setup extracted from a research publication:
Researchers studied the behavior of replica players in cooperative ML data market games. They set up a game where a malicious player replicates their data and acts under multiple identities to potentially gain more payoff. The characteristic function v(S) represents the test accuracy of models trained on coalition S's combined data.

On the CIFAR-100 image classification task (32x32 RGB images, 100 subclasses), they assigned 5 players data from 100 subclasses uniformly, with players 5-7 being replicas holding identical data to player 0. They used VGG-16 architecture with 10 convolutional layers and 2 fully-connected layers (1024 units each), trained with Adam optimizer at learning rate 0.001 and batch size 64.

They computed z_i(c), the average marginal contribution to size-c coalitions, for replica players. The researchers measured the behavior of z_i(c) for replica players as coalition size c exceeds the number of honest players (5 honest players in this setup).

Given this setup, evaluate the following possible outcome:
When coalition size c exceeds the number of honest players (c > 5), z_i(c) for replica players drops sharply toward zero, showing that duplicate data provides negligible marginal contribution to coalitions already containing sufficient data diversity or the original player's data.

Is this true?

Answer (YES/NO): YES